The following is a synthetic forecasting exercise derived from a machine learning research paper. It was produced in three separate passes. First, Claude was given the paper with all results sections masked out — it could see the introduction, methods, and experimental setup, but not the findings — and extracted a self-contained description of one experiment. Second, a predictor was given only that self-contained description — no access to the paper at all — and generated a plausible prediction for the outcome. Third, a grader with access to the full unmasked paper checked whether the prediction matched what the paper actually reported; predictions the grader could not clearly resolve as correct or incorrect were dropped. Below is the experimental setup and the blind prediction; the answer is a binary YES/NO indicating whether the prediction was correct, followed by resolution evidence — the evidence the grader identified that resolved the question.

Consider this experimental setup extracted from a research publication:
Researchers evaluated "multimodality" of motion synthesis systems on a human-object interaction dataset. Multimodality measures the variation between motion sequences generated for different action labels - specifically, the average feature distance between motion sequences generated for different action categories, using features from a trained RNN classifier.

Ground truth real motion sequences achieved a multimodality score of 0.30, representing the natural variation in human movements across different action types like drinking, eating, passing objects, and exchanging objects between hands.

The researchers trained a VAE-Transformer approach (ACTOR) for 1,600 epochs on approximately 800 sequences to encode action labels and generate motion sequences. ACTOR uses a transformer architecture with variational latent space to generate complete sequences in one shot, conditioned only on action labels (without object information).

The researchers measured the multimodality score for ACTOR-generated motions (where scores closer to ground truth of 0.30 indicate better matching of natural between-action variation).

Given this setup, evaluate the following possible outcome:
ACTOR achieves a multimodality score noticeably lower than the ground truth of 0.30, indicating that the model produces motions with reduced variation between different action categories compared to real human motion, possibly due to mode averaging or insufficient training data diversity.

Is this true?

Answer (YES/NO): YES